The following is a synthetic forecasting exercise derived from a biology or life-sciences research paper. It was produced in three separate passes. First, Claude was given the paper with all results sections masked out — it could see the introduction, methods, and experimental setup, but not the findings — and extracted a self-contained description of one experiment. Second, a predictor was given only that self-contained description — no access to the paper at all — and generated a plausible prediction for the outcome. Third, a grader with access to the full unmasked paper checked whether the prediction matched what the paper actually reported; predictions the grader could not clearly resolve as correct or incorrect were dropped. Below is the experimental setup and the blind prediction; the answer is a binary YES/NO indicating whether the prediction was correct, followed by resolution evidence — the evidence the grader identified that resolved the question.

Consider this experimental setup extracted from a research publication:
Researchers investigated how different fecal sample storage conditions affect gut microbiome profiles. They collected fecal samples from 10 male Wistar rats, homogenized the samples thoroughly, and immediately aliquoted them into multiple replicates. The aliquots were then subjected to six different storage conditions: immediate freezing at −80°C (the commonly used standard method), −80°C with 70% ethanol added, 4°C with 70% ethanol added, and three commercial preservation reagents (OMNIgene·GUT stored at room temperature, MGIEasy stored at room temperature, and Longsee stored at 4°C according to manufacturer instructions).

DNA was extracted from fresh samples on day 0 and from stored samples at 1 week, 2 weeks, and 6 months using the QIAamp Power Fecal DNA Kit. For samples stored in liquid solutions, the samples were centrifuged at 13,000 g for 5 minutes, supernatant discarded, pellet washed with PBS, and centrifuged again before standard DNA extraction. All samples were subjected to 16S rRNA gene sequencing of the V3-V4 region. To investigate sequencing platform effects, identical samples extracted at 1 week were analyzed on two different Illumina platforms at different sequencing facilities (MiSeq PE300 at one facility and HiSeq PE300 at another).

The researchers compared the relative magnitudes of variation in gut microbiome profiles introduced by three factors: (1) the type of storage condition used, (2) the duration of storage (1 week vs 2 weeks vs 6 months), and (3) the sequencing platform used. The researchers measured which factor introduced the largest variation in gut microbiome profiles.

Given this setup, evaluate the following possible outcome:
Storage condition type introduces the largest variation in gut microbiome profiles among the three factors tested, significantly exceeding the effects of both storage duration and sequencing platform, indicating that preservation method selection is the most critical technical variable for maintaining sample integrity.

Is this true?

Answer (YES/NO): YES